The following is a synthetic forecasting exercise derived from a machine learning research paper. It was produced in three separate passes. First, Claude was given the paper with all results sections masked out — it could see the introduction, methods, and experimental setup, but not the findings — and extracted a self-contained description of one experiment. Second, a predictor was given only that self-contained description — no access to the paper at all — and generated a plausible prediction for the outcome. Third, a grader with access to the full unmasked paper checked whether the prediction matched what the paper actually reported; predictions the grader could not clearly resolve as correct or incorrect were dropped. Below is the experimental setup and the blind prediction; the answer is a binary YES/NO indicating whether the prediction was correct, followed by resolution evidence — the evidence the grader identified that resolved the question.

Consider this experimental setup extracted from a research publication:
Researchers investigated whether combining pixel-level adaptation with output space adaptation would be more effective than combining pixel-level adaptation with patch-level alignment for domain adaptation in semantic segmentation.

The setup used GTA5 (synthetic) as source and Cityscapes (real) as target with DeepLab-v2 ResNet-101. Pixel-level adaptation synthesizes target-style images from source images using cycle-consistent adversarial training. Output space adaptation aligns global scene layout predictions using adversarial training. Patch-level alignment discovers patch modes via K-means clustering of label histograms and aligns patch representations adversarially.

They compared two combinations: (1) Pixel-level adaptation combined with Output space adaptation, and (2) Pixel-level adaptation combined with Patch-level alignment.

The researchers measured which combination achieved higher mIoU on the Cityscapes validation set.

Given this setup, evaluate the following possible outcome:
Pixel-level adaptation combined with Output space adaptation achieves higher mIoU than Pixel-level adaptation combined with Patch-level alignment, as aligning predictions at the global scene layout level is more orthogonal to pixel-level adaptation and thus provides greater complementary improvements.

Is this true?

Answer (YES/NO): NO